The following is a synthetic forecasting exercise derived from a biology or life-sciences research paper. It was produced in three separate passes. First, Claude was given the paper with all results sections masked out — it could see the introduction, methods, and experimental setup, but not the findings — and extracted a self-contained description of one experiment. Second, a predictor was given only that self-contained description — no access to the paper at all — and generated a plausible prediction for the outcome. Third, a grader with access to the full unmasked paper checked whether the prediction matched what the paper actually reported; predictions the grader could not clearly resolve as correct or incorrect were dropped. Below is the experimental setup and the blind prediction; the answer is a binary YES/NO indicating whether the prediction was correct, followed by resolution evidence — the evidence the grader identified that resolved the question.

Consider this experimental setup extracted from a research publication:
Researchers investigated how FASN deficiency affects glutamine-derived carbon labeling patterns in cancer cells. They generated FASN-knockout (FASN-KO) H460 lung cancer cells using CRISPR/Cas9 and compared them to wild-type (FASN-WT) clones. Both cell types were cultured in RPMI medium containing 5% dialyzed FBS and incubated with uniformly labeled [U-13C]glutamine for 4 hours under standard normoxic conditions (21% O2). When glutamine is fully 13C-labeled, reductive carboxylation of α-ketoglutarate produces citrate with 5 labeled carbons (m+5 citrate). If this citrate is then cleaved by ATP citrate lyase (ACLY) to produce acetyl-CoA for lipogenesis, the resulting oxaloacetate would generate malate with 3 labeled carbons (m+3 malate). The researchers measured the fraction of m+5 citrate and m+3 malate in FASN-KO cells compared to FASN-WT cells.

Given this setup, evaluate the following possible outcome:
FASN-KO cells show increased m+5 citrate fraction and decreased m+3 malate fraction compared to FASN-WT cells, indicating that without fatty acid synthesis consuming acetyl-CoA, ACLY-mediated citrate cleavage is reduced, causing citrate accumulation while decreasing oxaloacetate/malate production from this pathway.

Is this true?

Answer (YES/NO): YES